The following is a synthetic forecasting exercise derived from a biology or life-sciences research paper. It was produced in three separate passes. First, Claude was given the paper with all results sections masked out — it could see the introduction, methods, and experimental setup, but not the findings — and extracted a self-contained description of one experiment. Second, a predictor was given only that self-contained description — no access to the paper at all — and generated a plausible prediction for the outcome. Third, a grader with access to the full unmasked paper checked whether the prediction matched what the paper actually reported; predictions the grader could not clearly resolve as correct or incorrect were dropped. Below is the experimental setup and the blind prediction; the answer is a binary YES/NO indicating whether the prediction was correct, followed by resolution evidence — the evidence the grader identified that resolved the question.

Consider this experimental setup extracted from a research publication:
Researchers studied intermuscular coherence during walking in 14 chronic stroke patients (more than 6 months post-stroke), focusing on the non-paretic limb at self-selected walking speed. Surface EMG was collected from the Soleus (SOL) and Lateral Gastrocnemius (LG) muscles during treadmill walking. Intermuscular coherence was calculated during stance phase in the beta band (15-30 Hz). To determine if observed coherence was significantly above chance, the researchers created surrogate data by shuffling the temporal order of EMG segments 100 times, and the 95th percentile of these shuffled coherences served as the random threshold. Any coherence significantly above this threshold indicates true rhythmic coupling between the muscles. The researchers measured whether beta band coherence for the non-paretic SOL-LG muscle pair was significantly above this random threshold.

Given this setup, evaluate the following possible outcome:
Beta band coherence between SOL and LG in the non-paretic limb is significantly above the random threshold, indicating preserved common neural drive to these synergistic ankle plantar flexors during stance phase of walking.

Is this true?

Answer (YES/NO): YES